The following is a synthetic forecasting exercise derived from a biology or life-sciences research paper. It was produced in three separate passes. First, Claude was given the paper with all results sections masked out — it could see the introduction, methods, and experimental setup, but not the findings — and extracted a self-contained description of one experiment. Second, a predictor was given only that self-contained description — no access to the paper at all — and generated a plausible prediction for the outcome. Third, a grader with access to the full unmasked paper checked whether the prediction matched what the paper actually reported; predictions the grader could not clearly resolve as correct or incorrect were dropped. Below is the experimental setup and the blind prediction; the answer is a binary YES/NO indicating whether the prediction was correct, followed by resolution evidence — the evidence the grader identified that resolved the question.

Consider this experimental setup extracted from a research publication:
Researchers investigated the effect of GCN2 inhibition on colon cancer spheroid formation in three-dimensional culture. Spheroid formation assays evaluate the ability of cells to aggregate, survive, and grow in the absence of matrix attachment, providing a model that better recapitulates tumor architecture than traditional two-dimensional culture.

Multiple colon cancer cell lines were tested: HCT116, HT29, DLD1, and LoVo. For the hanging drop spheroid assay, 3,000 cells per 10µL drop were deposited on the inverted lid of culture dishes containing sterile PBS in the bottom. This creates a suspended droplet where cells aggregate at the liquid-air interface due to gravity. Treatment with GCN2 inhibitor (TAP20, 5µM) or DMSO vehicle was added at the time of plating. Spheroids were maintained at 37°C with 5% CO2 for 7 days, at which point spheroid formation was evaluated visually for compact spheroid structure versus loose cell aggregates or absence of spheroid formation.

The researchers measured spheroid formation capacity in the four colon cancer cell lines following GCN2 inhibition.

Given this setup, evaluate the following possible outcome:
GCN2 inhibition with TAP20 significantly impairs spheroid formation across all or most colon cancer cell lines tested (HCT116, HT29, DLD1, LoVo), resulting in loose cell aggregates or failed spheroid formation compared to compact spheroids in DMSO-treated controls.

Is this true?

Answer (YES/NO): NO